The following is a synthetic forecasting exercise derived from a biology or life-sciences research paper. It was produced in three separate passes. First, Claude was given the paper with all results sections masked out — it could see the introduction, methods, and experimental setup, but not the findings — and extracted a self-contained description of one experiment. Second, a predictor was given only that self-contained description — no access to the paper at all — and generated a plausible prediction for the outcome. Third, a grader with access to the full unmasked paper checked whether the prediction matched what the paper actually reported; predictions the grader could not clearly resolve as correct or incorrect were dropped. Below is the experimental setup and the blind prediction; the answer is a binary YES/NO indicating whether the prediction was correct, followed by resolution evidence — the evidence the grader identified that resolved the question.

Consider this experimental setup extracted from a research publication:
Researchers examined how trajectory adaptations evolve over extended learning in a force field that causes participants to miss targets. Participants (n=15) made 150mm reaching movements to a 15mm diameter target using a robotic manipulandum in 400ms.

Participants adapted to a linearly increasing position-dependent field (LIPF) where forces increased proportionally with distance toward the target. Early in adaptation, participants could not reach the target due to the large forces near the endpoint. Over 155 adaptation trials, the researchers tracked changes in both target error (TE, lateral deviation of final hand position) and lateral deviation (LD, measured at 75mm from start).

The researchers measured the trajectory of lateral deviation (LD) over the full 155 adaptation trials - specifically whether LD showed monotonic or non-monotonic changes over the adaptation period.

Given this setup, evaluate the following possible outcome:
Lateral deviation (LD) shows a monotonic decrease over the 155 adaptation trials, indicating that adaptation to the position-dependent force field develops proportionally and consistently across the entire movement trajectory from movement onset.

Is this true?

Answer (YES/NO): NO